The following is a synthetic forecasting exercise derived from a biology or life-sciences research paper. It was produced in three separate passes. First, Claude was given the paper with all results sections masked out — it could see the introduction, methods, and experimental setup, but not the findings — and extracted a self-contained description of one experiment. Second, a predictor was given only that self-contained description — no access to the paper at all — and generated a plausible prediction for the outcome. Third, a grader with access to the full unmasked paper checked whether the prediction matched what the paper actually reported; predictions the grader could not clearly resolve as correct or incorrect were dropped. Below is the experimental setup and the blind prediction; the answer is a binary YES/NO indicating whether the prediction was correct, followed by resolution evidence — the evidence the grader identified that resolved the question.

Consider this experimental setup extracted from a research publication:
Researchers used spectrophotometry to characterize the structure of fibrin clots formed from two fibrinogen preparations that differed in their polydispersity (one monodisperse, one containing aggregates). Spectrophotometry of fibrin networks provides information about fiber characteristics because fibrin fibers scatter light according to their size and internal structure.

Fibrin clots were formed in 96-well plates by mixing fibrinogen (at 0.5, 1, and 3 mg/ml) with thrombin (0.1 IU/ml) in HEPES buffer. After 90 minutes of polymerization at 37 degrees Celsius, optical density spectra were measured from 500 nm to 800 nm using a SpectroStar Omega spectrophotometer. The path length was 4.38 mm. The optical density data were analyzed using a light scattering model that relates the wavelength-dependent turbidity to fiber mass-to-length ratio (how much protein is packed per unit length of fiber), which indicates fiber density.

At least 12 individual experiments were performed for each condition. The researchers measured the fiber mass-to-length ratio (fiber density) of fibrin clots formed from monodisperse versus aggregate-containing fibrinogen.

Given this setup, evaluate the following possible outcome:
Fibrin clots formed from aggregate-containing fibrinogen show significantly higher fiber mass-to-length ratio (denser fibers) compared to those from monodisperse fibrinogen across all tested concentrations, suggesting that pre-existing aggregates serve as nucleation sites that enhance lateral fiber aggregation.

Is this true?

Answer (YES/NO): NO